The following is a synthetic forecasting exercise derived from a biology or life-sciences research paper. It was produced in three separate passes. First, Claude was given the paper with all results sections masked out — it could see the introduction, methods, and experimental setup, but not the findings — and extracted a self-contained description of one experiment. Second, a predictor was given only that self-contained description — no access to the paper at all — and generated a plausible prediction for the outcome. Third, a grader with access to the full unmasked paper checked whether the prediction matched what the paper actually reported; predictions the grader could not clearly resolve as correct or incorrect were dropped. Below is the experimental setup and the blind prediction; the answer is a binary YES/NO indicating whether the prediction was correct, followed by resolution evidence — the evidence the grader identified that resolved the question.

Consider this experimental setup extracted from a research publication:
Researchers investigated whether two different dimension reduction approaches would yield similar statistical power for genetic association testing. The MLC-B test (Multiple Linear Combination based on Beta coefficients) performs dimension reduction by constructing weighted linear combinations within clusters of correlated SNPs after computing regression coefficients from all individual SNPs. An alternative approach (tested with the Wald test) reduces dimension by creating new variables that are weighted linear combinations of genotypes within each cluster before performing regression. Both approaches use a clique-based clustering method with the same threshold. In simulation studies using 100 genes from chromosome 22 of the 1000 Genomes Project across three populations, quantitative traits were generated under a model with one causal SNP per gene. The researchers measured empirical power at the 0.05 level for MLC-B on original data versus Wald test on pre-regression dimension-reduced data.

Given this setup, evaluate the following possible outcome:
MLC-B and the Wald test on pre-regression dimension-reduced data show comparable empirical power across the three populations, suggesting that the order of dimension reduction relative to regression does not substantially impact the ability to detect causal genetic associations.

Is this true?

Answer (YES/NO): YES